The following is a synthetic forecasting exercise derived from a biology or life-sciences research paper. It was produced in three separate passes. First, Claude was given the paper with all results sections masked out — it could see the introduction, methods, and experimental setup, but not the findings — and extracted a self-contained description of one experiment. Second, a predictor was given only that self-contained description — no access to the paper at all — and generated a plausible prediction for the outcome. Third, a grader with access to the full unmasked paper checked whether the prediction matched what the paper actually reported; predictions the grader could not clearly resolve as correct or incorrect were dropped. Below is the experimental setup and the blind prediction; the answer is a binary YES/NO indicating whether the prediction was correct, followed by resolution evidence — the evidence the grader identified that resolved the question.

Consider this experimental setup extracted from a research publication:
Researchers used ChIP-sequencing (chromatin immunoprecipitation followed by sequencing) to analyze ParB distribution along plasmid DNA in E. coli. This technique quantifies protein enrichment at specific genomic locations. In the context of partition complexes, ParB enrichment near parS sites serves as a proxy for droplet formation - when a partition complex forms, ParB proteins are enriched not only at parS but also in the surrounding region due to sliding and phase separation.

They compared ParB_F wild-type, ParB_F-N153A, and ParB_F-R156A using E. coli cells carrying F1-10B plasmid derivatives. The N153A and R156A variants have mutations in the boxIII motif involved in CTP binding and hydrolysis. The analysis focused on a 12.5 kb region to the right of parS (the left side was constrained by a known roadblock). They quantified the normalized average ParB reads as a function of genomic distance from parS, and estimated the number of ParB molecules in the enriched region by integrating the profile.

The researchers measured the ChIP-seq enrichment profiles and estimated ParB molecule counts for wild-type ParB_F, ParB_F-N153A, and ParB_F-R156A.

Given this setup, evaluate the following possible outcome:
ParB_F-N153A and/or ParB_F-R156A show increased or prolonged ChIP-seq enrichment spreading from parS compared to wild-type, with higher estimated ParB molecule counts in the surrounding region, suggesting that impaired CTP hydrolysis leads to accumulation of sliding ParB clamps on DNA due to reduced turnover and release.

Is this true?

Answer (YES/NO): NO